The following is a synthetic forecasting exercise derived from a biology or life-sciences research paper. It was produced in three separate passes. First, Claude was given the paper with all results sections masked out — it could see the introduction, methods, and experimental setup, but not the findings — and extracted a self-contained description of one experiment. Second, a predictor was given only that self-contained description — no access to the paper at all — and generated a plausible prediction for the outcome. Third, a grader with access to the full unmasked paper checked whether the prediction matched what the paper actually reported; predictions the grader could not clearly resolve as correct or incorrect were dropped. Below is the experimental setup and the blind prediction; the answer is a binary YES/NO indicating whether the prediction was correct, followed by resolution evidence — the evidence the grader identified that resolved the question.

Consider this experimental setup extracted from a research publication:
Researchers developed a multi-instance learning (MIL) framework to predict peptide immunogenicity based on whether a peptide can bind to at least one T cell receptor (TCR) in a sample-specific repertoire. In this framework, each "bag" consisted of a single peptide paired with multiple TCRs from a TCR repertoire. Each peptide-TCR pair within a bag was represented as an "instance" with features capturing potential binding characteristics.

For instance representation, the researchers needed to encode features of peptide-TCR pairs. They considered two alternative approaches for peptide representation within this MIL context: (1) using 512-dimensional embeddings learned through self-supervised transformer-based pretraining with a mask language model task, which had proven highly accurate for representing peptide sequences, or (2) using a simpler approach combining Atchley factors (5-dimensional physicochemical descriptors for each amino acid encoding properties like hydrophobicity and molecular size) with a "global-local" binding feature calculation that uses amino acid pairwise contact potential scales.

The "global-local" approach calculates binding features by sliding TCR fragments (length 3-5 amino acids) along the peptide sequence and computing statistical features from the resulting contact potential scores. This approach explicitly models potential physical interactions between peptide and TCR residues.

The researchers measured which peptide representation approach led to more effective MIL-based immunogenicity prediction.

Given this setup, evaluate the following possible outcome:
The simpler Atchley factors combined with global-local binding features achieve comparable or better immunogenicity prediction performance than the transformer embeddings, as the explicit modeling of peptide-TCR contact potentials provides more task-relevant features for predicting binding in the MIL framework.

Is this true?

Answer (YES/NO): YES